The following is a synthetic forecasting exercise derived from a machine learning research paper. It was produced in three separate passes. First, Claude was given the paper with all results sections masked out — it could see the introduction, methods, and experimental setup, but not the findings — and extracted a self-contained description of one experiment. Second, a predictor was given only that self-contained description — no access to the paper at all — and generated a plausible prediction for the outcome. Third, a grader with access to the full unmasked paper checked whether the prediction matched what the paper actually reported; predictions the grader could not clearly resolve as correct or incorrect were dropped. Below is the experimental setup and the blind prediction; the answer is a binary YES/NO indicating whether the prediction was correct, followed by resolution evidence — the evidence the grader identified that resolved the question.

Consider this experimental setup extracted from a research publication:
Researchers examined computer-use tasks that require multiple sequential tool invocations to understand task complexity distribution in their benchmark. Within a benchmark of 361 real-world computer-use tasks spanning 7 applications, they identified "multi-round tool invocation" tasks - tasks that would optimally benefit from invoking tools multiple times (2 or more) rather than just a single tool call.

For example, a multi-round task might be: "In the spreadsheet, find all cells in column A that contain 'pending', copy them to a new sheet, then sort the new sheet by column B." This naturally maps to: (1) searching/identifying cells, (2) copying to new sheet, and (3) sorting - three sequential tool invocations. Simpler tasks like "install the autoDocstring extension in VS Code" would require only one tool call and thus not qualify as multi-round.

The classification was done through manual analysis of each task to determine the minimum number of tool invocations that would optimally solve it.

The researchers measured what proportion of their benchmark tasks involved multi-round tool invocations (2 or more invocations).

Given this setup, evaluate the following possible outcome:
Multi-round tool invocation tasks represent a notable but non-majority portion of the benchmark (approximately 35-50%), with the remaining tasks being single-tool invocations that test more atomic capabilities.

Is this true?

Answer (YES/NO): YES